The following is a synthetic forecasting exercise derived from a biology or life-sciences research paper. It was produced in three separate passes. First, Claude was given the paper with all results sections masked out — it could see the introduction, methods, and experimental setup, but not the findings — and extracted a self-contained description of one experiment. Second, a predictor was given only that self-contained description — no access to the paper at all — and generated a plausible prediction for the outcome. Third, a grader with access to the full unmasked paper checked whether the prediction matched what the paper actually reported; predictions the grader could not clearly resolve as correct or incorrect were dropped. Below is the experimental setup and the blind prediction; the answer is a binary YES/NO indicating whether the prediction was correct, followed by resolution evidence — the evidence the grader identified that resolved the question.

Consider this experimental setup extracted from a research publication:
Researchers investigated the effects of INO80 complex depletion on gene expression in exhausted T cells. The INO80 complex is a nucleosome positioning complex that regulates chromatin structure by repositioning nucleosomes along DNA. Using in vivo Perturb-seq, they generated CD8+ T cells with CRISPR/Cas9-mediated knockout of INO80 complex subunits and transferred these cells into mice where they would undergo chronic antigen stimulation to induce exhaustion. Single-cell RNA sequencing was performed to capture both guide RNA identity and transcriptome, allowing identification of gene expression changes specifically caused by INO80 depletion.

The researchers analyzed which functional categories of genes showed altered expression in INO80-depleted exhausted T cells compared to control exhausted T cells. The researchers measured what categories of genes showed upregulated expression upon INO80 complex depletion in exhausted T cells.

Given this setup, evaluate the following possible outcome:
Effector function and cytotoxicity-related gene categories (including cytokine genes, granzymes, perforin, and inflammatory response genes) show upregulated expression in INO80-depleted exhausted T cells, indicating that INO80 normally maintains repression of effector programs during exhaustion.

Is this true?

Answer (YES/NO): NO